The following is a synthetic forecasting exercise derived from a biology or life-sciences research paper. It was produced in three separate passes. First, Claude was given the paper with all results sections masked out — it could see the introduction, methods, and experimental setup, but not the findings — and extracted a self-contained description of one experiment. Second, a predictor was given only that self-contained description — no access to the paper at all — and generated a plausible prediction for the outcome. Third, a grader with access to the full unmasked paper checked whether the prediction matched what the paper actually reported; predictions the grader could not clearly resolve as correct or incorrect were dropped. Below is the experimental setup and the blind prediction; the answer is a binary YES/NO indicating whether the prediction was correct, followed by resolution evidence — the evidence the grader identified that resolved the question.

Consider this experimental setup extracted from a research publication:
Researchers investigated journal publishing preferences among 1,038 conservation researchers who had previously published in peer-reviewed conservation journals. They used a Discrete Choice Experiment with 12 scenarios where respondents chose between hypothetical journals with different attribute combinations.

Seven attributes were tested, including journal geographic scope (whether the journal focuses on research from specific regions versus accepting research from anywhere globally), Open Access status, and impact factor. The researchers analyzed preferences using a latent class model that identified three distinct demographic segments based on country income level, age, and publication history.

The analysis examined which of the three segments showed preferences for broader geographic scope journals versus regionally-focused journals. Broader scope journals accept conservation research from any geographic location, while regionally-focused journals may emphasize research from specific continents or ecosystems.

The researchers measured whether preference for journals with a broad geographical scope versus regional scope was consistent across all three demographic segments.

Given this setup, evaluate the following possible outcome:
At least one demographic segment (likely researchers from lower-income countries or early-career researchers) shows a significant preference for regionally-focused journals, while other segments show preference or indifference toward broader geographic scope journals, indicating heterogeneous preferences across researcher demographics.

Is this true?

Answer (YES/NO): NO